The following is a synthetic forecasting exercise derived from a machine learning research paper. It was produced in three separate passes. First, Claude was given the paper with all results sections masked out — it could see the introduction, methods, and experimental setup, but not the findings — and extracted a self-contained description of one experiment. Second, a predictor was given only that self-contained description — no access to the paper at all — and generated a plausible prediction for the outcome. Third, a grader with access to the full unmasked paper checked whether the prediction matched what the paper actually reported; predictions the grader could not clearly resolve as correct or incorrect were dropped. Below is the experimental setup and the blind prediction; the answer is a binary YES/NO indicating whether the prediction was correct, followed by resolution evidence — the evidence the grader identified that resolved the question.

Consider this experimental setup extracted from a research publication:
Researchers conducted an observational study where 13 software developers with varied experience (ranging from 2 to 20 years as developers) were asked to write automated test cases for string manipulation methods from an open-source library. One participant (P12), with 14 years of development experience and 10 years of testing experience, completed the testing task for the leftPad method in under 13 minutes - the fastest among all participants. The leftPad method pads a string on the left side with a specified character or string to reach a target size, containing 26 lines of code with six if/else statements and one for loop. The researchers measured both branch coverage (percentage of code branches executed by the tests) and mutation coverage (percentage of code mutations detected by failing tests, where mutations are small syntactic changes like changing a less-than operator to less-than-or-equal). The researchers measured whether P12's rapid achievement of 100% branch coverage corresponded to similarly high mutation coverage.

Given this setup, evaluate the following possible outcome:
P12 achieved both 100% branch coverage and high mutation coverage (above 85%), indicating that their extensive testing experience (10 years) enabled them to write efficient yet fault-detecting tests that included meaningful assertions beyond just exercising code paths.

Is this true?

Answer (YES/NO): YES